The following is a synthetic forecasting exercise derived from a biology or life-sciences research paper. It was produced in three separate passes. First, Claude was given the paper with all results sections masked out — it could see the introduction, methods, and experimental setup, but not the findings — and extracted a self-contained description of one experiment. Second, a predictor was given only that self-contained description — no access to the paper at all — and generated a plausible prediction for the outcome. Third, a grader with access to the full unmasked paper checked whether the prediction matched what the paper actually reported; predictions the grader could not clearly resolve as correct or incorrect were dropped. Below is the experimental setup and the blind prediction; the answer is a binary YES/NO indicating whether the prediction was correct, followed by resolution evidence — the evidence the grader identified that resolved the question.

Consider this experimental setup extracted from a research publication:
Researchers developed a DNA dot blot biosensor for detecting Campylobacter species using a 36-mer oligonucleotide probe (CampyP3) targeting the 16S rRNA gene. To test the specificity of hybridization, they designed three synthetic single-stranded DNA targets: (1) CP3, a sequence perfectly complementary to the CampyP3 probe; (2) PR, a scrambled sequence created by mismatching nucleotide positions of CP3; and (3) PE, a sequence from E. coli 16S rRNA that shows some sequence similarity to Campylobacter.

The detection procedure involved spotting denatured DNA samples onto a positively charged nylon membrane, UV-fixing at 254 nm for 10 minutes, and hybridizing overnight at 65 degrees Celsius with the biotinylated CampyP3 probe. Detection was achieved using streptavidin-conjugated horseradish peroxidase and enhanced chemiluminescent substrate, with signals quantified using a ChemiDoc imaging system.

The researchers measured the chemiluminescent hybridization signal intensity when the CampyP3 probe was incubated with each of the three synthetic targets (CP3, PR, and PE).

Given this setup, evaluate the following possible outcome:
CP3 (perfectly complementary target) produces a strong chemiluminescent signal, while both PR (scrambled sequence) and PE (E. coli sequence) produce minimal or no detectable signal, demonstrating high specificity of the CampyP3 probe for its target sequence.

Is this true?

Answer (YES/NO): YES